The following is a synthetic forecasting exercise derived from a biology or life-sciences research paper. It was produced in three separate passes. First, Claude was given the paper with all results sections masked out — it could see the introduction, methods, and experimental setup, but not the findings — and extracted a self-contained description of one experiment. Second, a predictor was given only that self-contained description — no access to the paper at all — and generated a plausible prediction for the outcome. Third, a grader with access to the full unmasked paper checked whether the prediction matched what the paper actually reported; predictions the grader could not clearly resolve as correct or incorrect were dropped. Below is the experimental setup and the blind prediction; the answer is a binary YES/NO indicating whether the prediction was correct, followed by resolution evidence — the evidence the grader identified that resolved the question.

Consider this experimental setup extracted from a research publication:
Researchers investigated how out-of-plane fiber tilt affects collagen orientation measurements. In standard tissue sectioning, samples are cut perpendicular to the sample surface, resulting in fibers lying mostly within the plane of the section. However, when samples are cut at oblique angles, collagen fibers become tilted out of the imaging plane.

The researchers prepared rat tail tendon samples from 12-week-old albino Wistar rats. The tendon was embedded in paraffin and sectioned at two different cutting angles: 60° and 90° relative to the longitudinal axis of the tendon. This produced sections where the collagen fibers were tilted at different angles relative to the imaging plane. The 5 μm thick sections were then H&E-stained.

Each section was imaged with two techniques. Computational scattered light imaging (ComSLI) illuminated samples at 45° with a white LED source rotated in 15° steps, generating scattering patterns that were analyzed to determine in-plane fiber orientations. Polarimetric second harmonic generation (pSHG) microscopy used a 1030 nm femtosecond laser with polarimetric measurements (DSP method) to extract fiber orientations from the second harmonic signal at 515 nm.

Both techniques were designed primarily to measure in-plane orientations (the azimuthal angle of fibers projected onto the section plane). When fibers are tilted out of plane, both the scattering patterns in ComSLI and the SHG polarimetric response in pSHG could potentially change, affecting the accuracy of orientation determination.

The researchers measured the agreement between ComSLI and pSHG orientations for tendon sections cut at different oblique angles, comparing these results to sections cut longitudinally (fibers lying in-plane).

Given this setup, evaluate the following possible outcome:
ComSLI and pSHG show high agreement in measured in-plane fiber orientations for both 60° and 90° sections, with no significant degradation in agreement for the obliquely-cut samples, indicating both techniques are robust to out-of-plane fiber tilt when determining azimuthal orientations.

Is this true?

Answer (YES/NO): NO